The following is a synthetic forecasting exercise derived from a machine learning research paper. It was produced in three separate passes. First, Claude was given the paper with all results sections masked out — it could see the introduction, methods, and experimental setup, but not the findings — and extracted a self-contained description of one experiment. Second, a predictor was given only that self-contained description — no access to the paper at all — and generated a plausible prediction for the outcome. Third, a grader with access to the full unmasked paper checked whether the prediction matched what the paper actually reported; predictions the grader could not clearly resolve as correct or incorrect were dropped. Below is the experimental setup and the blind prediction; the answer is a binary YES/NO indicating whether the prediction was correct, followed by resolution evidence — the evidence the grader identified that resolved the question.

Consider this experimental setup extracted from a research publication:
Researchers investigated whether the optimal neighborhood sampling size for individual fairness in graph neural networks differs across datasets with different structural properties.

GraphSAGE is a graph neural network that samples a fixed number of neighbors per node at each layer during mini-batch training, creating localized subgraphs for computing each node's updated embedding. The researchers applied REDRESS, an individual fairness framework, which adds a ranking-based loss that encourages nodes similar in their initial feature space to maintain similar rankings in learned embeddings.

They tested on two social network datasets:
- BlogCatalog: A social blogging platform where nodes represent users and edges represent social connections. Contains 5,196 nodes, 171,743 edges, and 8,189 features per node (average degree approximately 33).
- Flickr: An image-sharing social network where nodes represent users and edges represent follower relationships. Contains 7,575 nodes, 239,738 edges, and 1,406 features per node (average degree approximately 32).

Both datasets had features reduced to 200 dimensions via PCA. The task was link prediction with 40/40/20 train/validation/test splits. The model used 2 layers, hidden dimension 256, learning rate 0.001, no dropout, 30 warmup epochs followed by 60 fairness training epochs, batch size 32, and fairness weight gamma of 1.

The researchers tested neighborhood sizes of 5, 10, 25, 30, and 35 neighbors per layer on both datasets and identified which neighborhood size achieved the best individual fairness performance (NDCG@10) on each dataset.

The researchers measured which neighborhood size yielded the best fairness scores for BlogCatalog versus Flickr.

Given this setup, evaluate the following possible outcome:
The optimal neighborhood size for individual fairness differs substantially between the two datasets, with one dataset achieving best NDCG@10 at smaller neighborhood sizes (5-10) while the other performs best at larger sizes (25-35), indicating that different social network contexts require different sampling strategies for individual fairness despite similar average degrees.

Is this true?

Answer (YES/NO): NO